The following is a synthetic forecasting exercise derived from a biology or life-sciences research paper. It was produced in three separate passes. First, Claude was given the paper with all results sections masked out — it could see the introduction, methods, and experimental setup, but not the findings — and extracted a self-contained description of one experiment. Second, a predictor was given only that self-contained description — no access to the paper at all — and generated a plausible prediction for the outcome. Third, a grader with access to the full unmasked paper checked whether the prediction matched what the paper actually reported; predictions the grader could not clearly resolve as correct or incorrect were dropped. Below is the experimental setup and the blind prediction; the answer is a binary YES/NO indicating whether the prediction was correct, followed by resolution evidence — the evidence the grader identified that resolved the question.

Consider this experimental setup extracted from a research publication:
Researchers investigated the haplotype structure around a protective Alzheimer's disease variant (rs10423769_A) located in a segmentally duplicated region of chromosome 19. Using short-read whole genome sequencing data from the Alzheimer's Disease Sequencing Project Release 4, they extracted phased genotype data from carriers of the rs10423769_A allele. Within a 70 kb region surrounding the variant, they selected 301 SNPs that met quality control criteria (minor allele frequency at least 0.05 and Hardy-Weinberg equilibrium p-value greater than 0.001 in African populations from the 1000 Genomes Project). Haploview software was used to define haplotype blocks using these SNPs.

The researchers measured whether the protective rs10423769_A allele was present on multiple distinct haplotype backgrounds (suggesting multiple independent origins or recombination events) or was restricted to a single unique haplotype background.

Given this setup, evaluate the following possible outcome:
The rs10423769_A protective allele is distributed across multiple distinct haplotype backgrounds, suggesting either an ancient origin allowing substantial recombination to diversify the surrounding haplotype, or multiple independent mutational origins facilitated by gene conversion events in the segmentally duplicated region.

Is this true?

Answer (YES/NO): NO